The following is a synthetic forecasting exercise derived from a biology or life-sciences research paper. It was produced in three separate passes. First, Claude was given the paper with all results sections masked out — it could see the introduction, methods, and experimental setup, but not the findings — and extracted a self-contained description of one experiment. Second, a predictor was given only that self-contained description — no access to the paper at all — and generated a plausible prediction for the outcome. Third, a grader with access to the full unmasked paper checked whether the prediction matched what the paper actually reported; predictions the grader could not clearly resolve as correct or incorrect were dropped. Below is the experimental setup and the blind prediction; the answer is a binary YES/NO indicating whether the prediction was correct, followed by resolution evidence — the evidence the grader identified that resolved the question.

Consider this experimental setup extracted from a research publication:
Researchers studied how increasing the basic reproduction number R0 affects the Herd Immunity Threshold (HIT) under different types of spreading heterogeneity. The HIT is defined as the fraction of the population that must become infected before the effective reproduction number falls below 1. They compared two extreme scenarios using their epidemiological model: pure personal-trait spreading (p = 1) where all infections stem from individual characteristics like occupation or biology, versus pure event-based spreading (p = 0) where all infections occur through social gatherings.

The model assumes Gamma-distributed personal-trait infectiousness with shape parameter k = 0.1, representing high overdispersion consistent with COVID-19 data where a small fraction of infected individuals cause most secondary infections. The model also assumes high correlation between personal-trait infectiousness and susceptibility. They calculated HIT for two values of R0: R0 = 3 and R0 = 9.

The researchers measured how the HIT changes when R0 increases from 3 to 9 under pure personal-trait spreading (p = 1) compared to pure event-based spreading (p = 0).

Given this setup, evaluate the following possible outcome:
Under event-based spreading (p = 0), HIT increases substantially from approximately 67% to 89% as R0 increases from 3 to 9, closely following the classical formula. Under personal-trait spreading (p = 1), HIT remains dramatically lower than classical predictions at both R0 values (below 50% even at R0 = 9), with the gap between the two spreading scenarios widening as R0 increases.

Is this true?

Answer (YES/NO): YES